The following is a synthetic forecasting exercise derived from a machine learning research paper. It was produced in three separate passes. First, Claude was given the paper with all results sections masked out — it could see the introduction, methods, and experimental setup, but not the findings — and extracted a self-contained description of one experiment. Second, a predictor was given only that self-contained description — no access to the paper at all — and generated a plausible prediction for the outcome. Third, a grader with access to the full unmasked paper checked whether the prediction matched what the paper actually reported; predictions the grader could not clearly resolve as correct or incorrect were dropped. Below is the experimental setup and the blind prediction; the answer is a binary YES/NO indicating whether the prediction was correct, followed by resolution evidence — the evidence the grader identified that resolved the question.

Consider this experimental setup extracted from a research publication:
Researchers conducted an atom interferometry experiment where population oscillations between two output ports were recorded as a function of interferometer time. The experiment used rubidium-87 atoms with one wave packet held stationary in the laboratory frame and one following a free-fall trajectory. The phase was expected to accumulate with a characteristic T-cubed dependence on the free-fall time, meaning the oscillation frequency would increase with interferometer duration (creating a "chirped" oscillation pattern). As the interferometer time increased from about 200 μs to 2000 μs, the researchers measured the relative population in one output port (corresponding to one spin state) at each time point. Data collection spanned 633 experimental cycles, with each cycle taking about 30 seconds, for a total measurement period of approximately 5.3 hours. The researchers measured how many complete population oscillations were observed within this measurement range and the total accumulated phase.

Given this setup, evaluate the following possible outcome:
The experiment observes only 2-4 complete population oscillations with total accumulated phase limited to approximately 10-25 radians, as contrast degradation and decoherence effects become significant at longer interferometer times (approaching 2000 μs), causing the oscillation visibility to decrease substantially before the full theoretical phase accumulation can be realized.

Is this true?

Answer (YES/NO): NO